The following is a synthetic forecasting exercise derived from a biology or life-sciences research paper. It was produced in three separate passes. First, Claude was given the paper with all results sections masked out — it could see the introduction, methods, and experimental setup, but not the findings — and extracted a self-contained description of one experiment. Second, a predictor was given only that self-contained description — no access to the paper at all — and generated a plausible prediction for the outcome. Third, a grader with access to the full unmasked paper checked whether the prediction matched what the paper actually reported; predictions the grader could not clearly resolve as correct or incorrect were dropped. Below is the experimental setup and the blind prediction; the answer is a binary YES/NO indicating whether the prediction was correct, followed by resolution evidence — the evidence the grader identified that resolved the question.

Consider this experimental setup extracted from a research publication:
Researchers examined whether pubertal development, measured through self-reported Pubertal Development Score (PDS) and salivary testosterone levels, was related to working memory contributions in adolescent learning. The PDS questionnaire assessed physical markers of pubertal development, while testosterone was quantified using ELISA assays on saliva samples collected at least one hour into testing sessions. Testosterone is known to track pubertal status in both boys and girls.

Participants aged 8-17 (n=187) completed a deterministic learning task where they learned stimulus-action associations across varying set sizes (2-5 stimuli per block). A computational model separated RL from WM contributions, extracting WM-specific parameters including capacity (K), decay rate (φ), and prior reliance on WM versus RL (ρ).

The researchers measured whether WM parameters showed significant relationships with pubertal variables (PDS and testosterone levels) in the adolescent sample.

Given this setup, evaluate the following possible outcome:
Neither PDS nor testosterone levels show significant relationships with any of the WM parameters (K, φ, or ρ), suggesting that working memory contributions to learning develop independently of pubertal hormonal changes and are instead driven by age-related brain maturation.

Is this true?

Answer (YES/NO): NO